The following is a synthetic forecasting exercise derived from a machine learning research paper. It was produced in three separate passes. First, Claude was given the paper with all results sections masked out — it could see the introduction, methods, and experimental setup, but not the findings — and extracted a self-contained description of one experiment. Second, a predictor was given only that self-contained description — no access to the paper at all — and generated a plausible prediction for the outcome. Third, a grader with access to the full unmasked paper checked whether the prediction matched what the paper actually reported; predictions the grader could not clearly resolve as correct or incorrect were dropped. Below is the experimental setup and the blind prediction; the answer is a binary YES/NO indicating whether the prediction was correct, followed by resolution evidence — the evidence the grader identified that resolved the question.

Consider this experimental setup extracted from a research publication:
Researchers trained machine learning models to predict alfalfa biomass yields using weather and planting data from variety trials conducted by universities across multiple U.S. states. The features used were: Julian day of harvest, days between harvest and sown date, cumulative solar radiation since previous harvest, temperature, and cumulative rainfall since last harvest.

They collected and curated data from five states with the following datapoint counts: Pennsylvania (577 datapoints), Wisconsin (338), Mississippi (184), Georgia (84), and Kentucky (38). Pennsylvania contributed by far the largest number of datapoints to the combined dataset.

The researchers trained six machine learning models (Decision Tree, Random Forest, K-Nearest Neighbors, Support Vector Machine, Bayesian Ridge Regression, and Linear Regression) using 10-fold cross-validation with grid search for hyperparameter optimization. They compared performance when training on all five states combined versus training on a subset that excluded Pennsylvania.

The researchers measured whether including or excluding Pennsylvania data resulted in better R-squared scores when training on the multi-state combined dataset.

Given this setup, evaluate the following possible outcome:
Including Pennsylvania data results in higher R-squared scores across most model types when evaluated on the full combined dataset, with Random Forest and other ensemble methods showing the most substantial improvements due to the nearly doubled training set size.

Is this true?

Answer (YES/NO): NO